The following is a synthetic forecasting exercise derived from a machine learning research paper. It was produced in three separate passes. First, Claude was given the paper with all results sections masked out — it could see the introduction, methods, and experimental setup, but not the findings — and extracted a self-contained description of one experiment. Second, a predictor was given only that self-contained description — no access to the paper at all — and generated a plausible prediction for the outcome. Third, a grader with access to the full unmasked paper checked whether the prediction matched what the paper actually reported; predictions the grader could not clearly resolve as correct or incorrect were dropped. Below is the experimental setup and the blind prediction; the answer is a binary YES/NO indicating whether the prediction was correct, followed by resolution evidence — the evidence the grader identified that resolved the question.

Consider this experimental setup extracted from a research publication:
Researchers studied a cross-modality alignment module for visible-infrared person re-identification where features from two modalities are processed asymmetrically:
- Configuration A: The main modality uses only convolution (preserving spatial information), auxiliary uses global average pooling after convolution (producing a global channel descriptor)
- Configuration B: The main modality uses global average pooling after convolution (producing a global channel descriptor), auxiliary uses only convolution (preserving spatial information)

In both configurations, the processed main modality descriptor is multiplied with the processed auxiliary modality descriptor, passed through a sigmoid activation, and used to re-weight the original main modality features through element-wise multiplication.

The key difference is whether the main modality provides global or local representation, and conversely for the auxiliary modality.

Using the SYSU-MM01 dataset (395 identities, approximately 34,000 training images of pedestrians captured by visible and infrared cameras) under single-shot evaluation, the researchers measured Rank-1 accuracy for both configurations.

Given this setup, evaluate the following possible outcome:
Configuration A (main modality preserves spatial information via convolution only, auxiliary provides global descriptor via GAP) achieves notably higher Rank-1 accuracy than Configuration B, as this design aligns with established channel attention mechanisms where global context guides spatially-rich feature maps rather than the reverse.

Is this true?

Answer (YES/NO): NO